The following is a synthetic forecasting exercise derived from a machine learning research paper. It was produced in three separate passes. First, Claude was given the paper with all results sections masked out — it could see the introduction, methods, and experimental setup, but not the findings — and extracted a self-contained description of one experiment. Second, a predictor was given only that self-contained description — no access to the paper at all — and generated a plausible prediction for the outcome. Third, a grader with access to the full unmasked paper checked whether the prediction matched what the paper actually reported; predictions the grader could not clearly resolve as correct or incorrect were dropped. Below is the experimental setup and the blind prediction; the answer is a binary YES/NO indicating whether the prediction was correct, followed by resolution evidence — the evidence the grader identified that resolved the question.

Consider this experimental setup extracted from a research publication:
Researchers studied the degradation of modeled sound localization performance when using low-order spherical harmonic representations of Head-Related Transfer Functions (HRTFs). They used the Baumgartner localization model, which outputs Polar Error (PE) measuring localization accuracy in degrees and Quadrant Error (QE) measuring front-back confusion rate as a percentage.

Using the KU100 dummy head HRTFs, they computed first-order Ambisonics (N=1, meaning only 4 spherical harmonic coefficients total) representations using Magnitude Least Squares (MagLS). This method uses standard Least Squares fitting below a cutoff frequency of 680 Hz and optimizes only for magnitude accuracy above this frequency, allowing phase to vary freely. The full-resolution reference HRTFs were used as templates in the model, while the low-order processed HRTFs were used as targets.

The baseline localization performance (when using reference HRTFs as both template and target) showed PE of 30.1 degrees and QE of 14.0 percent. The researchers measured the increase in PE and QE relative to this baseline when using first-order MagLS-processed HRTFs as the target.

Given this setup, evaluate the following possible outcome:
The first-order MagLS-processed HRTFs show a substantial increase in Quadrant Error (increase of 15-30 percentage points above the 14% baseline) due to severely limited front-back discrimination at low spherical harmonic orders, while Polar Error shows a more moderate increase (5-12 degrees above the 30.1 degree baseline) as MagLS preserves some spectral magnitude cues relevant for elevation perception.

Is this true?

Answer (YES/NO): NO